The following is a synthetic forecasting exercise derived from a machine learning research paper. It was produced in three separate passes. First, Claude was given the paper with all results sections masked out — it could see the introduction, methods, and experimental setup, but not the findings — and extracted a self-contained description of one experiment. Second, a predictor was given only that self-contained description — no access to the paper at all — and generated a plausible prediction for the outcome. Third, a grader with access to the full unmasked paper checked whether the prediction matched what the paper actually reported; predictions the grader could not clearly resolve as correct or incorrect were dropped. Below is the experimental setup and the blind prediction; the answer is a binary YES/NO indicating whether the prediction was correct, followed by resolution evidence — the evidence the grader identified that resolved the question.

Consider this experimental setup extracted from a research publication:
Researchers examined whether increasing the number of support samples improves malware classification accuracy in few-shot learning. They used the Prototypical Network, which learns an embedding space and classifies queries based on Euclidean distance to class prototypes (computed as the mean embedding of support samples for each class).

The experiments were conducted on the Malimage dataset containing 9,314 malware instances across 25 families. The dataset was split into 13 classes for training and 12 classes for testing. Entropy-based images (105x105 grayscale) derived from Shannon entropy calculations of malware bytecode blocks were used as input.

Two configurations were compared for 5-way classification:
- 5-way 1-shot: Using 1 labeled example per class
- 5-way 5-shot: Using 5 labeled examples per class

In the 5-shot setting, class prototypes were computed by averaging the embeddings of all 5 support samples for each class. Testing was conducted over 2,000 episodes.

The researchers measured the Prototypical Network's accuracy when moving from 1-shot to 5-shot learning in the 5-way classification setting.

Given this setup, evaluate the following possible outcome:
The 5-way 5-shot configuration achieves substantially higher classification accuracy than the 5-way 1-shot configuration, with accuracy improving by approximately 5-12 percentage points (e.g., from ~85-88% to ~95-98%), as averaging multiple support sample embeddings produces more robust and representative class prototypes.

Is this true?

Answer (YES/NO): NO